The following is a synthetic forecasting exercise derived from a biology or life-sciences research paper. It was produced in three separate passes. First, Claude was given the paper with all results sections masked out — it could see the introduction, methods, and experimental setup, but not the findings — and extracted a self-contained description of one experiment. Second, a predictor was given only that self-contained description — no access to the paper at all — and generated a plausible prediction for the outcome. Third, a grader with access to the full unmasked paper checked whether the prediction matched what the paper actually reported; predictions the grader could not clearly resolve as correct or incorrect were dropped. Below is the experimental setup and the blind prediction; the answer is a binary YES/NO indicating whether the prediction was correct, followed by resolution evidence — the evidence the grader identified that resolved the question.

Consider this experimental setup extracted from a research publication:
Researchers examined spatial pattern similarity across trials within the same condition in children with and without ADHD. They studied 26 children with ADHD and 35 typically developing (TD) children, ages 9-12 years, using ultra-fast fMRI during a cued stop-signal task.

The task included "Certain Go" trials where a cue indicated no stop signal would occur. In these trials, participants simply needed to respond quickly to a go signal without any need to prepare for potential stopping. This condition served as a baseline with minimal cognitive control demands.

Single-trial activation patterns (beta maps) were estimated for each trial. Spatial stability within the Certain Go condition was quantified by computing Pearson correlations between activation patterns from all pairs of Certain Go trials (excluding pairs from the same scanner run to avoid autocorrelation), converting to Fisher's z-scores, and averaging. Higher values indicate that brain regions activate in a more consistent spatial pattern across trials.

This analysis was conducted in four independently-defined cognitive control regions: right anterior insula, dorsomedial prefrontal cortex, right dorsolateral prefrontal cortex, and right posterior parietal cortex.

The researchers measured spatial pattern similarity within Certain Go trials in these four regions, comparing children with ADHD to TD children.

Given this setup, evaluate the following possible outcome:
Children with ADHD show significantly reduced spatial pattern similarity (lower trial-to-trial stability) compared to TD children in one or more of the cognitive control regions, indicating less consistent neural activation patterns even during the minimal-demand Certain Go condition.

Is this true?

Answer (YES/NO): NO